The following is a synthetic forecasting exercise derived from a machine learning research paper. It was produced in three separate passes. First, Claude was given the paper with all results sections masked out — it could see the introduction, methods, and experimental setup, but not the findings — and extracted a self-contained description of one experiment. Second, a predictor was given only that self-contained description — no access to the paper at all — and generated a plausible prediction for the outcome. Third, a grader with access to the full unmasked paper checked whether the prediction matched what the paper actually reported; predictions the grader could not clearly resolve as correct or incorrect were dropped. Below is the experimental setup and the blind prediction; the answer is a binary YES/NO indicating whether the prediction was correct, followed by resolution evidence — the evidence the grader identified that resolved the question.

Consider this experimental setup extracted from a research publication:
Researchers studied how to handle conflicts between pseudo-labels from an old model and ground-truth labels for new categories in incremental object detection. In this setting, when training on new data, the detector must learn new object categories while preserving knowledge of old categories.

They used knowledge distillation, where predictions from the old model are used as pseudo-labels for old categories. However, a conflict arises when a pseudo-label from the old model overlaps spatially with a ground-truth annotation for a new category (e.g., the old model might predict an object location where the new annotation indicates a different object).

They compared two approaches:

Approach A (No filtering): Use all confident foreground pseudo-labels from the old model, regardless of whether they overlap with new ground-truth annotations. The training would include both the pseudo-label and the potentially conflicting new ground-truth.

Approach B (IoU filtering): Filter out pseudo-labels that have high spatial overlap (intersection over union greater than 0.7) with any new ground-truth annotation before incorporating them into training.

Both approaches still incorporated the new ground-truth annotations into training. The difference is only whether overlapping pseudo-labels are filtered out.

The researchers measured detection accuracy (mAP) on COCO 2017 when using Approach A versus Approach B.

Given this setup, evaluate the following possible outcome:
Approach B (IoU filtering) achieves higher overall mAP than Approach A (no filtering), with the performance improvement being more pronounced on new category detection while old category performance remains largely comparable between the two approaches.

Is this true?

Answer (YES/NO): NO